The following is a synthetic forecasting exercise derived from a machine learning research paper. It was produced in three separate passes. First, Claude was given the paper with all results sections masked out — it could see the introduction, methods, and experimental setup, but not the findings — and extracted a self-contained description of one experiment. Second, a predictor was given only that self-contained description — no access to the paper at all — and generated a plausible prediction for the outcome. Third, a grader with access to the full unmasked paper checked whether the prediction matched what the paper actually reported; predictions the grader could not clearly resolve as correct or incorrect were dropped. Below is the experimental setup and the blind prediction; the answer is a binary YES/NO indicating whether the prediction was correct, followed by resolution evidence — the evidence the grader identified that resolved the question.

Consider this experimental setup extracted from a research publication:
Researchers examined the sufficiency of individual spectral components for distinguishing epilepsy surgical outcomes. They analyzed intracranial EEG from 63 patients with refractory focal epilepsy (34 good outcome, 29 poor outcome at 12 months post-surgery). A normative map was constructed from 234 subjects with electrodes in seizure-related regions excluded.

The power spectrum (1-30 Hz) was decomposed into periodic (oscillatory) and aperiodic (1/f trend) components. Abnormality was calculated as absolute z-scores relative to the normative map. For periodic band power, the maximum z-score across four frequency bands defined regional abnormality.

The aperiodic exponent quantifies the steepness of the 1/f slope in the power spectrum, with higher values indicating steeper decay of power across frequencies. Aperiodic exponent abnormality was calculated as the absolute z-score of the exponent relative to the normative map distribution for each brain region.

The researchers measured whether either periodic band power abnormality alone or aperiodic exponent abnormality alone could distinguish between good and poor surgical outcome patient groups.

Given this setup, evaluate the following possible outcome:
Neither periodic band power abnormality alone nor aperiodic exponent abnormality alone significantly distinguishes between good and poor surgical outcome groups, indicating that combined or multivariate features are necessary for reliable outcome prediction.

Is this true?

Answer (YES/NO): YES